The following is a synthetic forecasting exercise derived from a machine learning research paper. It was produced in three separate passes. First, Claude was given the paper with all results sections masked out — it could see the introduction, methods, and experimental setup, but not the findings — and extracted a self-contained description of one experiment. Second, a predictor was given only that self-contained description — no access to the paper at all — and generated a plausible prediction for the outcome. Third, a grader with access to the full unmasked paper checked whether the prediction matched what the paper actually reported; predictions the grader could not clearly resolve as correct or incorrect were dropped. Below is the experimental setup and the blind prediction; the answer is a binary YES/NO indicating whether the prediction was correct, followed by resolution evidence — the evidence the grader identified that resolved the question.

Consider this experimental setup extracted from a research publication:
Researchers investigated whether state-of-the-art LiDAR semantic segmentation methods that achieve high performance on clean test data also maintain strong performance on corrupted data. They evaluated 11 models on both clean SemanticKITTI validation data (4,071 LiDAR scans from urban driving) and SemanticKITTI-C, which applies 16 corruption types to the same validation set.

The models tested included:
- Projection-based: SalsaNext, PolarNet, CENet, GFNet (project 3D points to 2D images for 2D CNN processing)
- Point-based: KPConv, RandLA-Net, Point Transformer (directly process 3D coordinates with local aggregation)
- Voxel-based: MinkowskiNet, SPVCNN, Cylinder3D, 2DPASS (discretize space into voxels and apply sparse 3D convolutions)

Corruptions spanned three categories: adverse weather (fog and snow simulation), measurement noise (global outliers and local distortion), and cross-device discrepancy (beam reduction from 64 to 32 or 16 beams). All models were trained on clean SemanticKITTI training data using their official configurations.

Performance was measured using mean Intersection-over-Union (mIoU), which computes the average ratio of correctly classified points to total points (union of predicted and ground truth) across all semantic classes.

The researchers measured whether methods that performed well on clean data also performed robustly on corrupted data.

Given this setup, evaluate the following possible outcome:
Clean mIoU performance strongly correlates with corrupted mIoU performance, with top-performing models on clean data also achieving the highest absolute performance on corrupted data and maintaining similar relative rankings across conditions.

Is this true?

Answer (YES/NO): NO